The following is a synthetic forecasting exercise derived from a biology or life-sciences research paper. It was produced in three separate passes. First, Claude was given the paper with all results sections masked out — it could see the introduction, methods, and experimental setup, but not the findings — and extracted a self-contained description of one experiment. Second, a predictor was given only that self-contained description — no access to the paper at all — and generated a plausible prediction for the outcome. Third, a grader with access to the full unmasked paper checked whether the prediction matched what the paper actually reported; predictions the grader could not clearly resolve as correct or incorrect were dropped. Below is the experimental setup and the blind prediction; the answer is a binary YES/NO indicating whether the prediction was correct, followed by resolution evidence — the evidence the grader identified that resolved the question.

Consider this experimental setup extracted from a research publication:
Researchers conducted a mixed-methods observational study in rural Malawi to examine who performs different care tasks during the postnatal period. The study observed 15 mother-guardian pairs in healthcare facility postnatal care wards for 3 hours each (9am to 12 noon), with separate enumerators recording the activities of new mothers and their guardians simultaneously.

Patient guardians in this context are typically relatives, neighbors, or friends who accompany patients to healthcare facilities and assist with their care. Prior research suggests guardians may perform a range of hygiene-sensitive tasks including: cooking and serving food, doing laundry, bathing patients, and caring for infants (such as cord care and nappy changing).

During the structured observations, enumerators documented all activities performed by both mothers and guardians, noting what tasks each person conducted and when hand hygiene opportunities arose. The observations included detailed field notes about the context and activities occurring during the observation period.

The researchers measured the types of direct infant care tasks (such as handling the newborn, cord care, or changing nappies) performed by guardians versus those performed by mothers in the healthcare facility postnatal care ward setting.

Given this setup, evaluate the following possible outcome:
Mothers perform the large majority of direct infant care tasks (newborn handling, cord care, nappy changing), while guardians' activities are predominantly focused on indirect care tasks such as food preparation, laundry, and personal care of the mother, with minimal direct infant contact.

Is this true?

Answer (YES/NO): NO